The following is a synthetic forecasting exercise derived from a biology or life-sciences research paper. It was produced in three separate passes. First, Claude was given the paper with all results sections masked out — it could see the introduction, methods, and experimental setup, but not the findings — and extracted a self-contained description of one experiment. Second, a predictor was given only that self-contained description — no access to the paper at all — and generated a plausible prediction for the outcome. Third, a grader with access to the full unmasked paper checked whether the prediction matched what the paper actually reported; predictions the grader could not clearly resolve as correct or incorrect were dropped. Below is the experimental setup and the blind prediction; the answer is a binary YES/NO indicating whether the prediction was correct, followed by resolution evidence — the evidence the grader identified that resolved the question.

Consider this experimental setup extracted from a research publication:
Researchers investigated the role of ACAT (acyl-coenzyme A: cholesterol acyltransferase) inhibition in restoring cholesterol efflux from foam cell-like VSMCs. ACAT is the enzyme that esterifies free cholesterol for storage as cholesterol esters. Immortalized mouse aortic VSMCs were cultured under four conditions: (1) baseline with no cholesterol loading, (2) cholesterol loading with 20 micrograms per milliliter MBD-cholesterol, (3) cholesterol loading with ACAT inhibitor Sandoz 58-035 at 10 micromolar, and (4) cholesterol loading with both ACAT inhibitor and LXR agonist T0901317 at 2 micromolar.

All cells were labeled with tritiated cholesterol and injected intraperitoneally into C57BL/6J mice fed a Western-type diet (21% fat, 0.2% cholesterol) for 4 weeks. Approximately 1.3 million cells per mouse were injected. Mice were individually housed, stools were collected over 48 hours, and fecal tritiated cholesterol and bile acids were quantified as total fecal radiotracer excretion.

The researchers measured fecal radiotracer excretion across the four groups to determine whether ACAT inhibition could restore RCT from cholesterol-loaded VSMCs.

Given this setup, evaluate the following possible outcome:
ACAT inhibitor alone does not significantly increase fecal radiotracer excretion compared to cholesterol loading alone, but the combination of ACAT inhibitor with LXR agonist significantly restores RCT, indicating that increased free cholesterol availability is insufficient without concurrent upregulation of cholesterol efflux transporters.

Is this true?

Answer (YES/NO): NO